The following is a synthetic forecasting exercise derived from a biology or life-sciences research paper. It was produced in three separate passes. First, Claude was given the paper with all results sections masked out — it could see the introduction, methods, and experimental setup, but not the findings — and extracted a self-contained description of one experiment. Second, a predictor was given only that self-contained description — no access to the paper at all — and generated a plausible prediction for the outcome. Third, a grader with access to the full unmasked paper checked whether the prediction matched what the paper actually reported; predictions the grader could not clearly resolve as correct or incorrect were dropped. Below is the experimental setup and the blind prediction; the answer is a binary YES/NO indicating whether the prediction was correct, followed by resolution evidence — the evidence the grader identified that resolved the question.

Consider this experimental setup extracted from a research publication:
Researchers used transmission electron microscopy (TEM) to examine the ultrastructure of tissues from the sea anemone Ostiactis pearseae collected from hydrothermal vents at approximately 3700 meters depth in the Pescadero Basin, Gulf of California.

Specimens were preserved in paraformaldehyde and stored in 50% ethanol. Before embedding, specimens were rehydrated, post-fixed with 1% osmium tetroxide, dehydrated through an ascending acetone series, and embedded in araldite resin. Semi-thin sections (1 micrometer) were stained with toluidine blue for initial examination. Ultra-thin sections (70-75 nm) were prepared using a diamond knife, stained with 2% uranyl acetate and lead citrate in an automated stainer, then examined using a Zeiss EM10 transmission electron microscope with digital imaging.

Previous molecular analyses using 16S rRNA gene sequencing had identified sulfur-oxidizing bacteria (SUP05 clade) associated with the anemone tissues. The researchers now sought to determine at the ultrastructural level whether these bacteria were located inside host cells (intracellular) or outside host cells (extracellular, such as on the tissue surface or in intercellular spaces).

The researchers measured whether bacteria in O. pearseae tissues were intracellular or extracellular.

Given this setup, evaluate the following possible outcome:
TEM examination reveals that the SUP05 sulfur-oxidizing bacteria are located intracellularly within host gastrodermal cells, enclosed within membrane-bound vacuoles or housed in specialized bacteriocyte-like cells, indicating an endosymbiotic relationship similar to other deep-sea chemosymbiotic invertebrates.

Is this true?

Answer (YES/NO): NO